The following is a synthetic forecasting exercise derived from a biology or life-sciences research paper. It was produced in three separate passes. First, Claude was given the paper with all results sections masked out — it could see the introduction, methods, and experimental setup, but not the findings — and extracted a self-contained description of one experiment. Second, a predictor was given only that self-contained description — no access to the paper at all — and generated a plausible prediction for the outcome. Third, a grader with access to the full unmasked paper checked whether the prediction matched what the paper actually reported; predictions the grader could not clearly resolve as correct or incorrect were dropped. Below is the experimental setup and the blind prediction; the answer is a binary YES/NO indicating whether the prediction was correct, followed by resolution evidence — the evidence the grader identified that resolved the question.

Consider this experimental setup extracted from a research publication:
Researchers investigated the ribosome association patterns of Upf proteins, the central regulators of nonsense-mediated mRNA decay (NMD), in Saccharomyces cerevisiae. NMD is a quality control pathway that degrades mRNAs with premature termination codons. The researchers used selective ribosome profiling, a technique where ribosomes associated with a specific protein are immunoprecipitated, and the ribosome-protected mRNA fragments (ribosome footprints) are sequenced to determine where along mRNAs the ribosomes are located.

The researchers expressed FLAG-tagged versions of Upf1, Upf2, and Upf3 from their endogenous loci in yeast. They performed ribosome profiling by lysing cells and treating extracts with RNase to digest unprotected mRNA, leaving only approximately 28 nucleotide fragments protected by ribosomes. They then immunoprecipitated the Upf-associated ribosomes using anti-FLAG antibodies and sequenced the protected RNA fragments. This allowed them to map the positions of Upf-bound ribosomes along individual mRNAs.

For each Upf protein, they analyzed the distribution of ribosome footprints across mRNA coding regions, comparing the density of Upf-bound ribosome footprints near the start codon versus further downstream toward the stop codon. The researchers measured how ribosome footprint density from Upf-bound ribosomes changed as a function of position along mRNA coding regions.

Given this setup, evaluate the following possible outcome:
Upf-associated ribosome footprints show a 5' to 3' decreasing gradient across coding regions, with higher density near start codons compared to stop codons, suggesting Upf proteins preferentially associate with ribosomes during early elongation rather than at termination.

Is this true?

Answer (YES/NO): NO